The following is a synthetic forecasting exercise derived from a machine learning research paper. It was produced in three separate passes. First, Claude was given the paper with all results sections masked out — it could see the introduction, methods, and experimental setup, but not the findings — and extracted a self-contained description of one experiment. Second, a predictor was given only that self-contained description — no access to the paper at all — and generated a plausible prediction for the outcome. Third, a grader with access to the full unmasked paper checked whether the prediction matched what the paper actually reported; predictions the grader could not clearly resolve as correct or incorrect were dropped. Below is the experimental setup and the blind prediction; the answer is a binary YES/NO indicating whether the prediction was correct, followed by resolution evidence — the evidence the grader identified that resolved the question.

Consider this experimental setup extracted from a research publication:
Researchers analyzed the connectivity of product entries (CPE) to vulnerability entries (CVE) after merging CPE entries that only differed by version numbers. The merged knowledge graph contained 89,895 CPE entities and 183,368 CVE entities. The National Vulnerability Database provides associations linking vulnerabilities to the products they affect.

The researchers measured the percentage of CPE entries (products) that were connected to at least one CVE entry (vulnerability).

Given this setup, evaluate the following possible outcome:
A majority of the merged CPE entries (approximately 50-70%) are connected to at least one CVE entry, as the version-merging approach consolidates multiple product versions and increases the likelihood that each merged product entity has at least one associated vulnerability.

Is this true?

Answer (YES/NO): NO